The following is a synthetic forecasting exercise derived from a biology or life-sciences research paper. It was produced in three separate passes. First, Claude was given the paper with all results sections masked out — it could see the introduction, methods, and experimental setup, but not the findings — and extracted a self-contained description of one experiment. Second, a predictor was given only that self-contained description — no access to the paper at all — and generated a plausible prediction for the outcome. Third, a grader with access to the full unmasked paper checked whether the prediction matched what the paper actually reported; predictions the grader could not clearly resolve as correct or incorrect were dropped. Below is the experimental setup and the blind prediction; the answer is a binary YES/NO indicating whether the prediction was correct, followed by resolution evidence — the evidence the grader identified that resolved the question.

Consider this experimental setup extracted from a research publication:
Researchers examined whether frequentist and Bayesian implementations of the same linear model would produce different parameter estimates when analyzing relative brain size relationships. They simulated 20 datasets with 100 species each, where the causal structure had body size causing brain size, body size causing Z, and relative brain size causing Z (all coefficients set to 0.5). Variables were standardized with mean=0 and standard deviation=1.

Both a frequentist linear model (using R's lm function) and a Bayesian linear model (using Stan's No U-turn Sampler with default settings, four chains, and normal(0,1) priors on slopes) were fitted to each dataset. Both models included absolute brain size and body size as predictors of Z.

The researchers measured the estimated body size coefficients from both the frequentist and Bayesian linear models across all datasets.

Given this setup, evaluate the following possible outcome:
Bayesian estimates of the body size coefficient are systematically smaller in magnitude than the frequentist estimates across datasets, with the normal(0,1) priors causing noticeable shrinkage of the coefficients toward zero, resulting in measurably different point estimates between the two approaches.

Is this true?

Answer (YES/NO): NO